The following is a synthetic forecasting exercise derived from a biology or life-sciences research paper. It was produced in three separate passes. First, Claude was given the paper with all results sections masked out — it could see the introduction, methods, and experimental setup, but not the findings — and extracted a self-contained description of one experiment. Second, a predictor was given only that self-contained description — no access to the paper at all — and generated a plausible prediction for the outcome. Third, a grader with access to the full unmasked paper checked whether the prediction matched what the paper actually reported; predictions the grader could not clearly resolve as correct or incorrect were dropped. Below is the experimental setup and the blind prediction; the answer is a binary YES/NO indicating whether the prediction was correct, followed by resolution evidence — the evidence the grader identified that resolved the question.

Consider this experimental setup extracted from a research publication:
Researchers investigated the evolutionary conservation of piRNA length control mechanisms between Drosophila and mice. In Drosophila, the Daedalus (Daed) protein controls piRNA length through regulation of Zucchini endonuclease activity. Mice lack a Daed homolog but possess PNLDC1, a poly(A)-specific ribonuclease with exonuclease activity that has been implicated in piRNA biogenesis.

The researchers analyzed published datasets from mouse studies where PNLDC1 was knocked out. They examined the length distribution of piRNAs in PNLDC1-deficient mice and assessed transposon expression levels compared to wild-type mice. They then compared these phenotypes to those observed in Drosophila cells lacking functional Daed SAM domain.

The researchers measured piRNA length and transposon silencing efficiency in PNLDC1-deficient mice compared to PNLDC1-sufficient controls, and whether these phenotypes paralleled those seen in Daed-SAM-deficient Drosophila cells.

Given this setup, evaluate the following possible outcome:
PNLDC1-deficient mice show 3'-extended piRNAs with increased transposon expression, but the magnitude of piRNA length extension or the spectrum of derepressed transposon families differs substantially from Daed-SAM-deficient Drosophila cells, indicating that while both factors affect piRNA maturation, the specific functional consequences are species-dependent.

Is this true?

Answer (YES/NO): NO